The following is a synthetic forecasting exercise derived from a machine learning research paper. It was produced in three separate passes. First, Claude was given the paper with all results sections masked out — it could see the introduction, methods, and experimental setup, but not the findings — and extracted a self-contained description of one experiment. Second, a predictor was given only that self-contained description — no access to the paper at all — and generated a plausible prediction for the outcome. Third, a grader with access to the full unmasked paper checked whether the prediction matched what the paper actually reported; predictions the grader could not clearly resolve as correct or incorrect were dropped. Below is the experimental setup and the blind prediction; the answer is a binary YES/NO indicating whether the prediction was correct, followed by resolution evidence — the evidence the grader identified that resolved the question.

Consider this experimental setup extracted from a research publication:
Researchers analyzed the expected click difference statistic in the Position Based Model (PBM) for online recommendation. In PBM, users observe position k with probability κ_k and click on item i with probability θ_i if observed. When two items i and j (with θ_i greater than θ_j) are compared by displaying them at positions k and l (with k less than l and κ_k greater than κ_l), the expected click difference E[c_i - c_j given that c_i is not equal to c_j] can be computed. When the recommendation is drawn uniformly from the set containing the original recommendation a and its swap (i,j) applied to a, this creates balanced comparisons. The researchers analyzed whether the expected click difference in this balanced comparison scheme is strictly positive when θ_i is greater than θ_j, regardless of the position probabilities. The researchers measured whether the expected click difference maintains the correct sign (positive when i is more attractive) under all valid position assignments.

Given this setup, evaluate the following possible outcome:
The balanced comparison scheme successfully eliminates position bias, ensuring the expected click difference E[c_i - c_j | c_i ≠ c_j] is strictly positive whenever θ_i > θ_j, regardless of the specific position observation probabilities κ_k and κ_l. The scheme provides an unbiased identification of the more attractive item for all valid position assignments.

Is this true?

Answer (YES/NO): YES